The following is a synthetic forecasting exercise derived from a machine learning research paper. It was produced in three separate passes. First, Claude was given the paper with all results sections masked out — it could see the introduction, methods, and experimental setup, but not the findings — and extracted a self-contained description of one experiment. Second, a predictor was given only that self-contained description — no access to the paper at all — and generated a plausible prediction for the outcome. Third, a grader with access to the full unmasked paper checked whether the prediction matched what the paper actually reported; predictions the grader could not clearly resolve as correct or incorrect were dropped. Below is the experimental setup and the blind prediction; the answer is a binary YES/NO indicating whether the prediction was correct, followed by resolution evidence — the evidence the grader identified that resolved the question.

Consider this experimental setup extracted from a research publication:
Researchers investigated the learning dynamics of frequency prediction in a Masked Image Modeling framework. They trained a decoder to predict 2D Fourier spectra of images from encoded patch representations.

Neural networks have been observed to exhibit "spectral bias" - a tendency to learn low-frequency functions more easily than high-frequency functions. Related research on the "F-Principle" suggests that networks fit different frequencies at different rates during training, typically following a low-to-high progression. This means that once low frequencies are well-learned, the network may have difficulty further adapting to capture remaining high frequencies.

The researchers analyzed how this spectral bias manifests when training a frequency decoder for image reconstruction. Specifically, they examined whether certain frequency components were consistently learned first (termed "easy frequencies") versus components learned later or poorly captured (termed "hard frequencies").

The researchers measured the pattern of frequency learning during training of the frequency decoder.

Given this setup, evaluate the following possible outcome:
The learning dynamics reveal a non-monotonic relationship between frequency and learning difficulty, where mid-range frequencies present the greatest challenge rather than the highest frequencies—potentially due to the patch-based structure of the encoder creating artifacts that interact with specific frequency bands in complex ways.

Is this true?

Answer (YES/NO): NO